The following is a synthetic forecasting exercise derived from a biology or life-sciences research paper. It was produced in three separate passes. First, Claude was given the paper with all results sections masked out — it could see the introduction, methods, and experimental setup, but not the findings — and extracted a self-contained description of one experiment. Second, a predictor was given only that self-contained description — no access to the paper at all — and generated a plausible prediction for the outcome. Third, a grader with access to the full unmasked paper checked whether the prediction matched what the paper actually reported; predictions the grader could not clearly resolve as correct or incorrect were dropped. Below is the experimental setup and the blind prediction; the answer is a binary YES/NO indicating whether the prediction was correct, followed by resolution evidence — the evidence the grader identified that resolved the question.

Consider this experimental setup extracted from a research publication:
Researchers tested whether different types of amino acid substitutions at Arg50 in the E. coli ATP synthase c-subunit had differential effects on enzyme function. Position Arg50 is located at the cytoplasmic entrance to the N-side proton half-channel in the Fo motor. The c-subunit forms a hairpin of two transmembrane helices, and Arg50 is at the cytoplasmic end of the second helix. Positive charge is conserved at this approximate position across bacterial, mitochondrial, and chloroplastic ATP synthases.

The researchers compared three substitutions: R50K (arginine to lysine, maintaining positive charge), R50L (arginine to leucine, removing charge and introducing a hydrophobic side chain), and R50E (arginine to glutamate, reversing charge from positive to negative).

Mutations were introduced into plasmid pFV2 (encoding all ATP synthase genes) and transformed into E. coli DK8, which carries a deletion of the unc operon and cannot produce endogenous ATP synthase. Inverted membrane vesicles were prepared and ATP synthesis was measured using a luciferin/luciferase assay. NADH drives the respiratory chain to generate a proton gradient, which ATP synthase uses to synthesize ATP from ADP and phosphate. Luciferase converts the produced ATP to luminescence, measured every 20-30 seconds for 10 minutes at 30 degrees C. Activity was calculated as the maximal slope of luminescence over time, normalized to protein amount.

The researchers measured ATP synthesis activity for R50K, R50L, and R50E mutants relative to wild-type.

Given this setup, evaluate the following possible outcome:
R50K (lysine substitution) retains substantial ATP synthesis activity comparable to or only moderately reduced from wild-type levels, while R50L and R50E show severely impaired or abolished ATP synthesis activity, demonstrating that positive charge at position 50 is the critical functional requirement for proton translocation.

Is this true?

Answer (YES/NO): NO